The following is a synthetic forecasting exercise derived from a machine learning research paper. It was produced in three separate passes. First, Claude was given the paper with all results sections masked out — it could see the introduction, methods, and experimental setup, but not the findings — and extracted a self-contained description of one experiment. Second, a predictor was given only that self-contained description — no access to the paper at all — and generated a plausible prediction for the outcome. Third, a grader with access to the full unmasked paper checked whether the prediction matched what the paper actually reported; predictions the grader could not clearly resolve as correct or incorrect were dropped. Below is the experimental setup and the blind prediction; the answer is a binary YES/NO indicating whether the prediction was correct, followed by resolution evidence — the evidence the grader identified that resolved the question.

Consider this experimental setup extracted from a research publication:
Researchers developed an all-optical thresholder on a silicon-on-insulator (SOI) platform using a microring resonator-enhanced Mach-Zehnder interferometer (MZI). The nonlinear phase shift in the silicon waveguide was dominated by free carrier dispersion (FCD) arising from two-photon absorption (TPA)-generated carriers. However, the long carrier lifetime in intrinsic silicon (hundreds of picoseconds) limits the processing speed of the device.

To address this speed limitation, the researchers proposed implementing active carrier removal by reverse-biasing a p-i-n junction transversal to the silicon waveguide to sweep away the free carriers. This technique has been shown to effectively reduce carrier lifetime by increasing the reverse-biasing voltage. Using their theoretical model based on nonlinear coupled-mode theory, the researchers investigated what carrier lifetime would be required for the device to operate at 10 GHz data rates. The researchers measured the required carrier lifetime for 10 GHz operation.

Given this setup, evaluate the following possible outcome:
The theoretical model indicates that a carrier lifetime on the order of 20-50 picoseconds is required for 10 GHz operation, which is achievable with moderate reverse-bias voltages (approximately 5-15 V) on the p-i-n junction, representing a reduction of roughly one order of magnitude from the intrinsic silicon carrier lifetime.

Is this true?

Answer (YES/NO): NO